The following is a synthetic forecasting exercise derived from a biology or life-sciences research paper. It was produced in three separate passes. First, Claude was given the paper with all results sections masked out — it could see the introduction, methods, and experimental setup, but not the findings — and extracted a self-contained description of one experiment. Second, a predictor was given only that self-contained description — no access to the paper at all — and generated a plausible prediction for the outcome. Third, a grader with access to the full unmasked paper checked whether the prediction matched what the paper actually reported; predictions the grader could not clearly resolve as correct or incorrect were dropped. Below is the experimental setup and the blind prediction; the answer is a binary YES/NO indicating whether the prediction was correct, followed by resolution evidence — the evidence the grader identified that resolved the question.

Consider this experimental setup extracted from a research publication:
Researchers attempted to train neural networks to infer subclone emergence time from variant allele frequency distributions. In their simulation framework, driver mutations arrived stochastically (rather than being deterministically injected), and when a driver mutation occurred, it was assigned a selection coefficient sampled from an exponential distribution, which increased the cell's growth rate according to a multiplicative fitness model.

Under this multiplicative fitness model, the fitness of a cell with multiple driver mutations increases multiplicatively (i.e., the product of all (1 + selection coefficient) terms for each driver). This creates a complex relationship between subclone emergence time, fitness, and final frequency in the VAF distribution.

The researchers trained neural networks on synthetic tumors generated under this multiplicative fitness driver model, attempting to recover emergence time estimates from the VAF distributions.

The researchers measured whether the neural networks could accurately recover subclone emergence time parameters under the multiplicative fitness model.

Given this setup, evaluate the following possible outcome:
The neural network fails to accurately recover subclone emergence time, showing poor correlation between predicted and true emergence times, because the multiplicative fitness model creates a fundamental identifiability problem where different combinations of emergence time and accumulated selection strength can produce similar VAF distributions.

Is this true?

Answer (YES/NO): YES